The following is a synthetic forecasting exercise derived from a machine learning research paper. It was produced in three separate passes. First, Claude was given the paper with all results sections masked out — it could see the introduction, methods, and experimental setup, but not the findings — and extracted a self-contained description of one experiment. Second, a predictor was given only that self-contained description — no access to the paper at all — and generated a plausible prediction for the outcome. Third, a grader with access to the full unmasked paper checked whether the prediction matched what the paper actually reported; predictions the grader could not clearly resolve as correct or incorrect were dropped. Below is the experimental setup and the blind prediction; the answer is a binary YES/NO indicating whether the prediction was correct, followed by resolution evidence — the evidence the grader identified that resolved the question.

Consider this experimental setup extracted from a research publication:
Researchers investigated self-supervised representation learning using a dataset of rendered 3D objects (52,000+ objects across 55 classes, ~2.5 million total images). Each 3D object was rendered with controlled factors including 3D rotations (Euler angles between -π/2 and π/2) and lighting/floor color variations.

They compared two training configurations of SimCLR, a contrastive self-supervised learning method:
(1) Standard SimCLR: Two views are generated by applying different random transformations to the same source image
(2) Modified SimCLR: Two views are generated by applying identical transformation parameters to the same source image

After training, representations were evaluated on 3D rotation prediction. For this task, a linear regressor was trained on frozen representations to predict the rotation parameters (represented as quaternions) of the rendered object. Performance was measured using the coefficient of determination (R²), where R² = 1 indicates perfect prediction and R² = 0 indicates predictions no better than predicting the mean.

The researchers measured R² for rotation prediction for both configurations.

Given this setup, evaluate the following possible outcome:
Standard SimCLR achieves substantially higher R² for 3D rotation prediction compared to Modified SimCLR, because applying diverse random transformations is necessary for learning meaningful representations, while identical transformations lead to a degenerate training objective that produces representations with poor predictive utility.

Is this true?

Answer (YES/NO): NO